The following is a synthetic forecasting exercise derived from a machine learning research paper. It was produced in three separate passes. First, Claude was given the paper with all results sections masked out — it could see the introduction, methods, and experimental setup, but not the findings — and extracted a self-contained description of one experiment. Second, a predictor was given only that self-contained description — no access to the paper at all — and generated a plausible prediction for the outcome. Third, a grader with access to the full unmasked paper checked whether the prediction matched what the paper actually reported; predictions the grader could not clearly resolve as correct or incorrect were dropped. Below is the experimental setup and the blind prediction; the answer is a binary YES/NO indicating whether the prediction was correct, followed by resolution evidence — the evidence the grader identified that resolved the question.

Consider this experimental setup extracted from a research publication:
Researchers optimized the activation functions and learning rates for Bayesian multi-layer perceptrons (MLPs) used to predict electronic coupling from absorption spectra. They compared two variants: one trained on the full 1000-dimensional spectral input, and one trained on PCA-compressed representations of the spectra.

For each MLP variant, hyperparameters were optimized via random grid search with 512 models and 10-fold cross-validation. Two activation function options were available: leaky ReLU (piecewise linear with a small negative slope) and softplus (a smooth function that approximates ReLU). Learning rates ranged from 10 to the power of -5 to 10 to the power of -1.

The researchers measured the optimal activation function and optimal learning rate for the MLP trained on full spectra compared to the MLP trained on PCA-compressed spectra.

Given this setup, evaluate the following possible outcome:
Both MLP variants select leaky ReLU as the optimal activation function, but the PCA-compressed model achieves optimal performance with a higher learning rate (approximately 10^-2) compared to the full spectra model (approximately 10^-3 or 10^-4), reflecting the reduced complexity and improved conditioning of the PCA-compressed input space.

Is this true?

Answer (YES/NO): NO